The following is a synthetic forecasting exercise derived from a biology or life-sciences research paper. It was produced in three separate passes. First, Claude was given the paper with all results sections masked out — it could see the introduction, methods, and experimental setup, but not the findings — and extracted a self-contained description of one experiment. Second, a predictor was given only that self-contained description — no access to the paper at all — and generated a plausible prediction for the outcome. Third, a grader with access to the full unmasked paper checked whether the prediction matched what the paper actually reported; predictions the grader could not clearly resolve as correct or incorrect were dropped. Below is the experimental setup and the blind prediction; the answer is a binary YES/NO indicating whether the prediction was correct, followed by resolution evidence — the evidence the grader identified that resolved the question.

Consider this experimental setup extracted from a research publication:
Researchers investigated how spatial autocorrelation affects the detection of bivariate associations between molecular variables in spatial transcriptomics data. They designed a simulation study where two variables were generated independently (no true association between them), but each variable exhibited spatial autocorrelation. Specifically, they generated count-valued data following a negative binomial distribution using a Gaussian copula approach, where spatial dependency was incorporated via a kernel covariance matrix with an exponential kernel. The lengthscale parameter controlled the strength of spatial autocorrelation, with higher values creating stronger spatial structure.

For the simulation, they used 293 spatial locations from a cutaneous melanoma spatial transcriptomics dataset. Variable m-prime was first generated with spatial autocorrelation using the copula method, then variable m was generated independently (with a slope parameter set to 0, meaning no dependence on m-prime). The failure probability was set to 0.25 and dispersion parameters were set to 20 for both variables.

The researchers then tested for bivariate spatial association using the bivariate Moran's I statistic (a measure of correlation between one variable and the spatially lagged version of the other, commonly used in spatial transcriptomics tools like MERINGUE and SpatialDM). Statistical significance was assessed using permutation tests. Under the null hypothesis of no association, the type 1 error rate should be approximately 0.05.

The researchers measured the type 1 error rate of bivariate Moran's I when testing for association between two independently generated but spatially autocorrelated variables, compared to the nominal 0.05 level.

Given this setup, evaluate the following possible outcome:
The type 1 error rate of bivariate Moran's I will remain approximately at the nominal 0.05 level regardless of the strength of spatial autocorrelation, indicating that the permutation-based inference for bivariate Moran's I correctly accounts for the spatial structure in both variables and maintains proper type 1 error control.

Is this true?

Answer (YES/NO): NO